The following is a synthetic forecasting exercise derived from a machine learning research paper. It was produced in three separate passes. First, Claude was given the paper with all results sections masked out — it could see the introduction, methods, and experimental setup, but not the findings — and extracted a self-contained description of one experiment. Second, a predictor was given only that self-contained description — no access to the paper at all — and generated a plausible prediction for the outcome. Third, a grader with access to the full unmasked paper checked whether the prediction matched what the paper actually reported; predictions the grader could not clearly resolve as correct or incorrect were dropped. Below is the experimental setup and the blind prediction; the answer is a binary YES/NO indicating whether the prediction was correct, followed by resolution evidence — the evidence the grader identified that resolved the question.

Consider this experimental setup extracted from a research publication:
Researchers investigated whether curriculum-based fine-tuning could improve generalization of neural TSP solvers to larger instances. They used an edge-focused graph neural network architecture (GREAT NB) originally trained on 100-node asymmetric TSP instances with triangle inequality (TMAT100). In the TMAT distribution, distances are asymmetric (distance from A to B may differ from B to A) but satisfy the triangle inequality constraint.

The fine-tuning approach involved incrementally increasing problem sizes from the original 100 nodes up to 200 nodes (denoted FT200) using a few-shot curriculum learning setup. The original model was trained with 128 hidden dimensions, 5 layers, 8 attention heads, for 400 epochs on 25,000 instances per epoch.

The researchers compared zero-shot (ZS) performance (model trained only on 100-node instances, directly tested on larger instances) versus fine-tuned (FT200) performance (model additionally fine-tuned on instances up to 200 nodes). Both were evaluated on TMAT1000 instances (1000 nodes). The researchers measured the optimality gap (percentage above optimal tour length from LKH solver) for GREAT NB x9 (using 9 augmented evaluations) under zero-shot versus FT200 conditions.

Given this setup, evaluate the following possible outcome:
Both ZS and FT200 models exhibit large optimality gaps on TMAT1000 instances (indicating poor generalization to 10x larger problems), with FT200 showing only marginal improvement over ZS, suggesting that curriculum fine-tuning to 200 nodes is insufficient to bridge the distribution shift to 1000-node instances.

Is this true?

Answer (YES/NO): NO